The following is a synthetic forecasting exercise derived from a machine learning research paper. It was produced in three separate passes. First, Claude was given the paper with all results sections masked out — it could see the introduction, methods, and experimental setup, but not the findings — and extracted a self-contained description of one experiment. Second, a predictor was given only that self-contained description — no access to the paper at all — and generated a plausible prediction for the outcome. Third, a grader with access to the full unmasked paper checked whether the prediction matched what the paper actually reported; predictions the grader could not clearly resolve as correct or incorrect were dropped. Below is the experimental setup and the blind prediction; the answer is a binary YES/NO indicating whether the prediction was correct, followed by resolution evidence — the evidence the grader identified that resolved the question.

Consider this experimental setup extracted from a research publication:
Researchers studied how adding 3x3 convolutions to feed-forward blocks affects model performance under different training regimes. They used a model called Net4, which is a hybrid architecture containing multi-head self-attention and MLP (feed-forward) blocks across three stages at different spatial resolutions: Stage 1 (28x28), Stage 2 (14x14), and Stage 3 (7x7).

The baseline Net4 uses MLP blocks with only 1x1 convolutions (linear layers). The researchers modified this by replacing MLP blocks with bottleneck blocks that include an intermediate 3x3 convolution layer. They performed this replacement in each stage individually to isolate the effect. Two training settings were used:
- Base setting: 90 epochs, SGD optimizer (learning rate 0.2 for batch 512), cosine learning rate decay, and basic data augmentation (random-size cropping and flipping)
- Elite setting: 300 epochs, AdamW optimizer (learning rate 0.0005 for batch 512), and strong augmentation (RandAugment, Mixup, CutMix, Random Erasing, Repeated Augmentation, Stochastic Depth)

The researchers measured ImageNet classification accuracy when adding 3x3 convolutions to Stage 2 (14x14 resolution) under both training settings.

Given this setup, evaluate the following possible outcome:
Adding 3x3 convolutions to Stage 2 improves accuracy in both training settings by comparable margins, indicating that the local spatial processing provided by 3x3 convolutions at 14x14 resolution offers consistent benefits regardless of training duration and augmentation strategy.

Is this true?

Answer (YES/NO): NO